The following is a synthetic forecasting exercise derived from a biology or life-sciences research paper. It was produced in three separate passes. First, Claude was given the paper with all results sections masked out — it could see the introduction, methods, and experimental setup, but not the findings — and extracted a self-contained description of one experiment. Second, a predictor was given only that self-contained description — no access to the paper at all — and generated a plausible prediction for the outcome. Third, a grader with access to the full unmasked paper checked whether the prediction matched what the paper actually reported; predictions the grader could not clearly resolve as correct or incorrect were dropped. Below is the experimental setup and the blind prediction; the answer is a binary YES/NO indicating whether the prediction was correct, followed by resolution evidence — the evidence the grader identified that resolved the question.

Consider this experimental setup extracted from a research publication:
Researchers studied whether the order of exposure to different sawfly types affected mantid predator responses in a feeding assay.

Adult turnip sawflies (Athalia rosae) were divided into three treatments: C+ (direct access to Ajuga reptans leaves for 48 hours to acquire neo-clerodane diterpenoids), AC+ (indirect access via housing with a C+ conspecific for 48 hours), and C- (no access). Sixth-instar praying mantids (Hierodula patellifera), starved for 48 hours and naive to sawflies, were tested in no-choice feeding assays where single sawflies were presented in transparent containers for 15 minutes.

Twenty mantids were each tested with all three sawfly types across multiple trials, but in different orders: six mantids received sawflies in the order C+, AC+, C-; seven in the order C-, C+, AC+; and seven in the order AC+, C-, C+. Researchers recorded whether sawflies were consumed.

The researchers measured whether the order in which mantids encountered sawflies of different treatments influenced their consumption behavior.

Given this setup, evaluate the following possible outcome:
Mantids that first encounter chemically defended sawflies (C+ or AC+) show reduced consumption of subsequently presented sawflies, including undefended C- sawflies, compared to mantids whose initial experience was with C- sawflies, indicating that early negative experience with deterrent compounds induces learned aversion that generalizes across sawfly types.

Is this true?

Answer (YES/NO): NO